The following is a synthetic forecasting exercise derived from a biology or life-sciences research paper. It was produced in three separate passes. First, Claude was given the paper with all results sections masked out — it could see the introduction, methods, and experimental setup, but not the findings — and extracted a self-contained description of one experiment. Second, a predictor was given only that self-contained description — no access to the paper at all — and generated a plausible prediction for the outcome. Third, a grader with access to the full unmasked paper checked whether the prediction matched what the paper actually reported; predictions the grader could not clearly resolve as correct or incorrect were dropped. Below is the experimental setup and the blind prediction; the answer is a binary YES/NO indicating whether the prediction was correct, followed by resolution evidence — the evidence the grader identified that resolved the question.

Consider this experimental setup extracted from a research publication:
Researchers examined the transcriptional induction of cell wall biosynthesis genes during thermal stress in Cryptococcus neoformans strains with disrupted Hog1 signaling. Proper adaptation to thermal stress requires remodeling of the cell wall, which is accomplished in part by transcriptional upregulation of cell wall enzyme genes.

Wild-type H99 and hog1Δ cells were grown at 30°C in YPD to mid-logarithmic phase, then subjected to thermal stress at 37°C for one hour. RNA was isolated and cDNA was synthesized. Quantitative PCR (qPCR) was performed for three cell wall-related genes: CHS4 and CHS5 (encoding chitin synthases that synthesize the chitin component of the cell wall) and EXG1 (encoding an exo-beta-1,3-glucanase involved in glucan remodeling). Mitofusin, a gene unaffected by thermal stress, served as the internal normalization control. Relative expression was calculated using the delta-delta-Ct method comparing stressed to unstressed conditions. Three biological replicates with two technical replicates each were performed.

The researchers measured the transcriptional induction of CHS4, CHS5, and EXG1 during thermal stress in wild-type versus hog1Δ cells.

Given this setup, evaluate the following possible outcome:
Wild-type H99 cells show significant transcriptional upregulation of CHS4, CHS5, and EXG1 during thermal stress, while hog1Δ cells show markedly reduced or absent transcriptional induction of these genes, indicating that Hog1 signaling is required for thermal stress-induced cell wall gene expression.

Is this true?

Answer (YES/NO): YES